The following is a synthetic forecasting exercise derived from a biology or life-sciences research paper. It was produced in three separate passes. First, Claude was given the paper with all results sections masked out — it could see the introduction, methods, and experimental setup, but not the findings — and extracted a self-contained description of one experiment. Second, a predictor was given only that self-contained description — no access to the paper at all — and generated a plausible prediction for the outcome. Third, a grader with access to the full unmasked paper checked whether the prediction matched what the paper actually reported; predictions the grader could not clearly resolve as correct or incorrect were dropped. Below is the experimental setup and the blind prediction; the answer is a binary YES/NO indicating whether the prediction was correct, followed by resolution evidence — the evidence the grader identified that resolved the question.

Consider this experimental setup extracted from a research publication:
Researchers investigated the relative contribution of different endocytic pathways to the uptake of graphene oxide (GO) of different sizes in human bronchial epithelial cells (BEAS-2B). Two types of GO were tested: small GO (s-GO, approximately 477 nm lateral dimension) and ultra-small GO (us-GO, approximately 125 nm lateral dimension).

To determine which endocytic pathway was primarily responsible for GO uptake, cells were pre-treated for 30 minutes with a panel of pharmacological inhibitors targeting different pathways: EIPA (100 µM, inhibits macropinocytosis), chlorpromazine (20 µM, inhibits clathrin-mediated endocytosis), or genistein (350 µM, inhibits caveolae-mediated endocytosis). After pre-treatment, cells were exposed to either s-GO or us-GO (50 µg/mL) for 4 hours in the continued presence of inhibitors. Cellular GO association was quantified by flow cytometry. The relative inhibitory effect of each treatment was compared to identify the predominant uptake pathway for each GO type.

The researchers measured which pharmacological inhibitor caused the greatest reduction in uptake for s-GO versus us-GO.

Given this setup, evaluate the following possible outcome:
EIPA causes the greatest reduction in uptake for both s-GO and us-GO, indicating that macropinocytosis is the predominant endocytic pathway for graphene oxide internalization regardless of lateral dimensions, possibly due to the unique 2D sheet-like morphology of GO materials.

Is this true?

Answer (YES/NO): NO